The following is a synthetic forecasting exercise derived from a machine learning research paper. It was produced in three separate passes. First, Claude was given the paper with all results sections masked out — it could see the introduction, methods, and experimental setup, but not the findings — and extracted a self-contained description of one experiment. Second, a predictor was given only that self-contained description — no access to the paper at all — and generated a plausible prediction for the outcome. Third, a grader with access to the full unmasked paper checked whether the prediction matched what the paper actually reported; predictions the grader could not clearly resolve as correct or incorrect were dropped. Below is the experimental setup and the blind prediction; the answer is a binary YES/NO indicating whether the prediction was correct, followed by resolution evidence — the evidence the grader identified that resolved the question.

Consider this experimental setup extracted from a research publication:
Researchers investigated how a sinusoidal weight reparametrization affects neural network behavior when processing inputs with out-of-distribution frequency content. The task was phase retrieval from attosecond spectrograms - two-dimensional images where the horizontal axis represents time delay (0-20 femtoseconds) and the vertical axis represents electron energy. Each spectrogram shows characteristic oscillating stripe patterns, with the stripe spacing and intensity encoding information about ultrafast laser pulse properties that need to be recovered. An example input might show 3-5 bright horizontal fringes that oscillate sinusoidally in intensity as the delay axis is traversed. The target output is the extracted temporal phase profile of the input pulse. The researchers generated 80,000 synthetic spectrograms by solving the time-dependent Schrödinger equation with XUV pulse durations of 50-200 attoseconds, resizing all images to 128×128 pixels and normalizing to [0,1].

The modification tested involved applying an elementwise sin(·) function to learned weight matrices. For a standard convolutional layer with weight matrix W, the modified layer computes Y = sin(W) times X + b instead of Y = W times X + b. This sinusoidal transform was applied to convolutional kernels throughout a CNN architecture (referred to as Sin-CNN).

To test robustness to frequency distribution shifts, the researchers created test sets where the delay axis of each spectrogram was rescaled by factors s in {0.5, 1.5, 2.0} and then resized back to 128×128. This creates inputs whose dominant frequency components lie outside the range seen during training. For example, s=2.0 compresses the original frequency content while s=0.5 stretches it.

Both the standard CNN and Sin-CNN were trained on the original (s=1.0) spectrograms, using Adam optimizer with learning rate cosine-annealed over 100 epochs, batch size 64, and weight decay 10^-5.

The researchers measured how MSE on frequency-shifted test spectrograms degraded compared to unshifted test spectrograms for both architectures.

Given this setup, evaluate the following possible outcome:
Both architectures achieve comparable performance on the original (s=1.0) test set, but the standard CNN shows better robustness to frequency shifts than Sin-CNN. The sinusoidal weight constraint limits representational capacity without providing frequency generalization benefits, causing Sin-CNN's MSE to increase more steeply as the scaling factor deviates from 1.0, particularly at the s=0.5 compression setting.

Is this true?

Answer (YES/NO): NO